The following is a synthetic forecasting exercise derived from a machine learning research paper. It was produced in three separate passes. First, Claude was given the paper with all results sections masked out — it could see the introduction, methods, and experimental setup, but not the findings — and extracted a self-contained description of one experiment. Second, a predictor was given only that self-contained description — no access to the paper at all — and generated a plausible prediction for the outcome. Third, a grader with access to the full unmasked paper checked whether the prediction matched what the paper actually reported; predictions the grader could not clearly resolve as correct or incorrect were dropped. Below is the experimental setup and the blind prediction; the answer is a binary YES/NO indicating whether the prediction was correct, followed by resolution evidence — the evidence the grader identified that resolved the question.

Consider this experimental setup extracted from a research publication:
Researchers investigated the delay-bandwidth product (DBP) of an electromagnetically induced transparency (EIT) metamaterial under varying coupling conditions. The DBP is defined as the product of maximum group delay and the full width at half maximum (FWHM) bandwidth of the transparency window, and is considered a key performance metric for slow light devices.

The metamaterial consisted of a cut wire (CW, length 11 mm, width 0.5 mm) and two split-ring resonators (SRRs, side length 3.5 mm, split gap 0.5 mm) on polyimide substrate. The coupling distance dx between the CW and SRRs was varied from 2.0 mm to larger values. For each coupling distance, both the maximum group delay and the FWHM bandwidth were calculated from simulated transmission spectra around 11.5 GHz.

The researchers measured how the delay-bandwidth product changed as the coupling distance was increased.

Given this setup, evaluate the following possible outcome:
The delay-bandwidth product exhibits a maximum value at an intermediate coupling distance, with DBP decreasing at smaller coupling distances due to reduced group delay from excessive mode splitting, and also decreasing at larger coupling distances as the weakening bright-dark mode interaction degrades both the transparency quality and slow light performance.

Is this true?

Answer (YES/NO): YES